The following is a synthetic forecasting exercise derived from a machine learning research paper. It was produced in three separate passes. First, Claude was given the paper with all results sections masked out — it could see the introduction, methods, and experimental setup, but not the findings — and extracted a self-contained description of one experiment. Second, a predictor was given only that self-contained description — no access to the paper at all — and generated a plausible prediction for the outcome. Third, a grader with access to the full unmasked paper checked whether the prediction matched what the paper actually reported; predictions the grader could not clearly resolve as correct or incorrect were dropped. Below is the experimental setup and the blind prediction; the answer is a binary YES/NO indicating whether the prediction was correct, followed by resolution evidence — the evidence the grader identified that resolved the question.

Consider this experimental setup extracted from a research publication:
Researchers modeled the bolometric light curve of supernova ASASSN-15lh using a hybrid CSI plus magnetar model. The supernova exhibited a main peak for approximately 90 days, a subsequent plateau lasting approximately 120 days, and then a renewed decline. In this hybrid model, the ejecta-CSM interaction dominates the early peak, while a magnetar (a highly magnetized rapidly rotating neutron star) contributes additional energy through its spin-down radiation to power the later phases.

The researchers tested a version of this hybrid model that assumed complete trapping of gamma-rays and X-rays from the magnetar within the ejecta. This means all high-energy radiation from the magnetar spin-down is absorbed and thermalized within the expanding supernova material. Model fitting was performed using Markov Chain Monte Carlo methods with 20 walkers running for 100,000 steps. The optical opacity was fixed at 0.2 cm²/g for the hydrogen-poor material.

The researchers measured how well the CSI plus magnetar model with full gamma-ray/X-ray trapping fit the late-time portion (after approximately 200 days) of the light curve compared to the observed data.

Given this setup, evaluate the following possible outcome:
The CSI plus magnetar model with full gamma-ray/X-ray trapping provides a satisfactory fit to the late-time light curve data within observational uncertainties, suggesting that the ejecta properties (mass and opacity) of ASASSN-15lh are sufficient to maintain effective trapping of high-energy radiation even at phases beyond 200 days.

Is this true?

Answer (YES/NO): NO